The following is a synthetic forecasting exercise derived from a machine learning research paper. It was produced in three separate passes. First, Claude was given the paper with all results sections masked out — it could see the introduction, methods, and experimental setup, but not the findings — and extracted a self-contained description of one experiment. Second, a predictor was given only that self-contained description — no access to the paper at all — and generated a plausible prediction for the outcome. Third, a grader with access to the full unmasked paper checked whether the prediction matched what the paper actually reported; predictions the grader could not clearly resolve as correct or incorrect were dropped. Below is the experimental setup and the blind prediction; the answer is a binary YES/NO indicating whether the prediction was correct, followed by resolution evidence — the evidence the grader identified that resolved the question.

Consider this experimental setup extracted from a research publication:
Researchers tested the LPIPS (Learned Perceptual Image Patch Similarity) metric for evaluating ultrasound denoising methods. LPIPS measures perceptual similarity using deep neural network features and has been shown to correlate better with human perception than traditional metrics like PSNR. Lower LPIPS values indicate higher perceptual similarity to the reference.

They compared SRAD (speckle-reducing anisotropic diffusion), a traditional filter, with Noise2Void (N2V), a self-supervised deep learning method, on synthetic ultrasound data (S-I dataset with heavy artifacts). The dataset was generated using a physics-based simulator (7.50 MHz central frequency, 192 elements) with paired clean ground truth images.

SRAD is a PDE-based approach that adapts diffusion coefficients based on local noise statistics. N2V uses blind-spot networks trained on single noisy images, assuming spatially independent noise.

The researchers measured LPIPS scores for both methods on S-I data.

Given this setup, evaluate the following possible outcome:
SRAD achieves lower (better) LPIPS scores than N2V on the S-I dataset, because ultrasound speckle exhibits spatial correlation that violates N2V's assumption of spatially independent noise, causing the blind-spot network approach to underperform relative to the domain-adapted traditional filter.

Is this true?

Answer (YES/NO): YES